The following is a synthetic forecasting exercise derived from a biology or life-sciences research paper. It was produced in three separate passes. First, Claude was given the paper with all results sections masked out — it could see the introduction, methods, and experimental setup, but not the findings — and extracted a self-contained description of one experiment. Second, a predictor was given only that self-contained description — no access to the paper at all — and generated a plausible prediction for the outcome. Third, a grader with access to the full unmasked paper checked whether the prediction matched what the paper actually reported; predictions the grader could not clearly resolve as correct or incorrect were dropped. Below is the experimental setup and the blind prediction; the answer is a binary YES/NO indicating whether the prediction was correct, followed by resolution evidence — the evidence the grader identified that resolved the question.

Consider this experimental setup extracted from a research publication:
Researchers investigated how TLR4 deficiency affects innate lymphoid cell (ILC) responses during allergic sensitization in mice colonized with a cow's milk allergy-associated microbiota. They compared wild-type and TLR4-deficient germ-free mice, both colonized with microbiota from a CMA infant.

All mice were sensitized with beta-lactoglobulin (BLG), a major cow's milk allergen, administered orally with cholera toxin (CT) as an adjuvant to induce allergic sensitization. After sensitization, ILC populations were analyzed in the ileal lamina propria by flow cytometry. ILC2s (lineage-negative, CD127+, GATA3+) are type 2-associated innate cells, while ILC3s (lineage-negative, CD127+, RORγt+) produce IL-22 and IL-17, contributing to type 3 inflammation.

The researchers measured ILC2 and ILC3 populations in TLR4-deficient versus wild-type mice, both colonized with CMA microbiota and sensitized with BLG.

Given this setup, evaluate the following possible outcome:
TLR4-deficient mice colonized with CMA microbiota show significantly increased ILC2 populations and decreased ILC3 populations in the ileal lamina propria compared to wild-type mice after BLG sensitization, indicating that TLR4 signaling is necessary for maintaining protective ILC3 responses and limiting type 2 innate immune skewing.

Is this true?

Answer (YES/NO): YES